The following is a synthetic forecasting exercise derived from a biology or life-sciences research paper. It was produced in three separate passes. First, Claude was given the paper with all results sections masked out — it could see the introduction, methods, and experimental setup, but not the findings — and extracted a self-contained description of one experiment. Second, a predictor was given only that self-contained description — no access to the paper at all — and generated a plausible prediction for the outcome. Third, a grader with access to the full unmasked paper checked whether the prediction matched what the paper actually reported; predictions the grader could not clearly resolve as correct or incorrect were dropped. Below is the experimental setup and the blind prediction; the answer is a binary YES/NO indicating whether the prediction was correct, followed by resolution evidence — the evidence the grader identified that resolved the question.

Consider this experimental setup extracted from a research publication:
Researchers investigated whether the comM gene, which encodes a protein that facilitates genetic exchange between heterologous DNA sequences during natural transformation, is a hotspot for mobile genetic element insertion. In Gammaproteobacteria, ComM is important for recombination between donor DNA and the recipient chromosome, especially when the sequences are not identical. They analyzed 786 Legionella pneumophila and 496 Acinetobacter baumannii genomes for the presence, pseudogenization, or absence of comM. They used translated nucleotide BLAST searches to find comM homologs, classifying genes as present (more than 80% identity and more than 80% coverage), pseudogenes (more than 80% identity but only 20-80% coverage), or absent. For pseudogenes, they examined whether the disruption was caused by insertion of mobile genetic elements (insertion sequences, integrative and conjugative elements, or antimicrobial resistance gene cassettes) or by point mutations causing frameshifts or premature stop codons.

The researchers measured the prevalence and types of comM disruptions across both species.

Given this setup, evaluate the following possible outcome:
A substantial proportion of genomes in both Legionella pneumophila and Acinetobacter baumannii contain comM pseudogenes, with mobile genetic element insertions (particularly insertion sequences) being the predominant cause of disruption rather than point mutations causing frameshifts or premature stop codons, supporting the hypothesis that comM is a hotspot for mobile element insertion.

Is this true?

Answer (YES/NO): NO